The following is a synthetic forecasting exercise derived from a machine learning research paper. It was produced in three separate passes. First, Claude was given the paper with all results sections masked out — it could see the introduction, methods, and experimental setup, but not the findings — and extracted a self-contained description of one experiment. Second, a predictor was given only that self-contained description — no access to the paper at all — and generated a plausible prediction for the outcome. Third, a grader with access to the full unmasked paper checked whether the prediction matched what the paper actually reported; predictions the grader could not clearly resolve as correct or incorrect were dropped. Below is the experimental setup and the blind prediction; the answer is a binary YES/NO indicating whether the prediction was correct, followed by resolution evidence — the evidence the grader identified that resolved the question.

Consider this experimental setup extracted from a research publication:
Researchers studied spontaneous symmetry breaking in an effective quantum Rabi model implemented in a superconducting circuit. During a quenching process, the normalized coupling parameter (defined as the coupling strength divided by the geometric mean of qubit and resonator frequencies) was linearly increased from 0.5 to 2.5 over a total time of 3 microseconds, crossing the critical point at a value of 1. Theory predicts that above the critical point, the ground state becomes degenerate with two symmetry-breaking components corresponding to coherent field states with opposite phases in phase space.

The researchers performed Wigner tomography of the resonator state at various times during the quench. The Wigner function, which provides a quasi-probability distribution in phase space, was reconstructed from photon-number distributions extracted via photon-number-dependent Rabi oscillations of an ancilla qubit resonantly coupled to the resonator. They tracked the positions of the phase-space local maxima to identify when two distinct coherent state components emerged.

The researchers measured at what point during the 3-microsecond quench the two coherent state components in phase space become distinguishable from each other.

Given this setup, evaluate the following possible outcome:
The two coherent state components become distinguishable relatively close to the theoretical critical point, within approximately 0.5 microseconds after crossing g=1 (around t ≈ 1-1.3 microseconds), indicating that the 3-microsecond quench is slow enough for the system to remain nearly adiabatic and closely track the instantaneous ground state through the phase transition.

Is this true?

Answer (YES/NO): NO